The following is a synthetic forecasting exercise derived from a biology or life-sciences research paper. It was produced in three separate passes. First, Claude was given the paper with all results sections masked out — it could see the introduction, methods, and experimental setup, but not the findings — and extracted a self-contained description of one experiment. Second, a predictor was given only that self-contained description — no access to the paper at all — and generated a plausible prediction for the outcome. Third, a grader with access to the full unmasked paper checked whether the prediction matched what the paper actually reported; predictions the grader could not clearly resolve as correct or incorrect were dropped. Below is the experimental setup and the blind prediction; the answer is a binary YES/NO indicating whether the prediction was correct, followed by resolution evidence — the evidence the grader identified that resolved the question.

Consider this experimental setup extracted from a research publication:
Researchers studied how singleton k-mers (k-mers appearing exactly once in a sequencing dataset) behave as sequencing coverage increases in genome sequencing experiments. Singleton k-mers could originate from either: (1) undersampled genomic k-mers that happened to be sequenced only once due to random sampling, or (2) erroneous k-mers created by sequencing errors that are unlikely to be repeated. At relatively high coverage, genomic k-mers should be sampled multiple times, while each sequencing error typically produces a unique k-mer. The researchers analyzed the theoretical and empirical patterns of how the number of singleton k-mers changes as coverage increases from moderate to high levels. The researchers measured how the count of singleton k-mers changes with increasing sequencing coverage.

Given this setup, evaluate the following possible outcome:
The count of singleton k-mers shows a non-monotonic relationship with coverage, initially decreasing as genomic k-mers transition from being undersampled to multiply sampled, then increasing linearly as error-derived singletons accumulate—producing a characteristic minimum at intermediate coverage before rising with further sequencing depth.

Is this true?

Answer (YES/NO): NO